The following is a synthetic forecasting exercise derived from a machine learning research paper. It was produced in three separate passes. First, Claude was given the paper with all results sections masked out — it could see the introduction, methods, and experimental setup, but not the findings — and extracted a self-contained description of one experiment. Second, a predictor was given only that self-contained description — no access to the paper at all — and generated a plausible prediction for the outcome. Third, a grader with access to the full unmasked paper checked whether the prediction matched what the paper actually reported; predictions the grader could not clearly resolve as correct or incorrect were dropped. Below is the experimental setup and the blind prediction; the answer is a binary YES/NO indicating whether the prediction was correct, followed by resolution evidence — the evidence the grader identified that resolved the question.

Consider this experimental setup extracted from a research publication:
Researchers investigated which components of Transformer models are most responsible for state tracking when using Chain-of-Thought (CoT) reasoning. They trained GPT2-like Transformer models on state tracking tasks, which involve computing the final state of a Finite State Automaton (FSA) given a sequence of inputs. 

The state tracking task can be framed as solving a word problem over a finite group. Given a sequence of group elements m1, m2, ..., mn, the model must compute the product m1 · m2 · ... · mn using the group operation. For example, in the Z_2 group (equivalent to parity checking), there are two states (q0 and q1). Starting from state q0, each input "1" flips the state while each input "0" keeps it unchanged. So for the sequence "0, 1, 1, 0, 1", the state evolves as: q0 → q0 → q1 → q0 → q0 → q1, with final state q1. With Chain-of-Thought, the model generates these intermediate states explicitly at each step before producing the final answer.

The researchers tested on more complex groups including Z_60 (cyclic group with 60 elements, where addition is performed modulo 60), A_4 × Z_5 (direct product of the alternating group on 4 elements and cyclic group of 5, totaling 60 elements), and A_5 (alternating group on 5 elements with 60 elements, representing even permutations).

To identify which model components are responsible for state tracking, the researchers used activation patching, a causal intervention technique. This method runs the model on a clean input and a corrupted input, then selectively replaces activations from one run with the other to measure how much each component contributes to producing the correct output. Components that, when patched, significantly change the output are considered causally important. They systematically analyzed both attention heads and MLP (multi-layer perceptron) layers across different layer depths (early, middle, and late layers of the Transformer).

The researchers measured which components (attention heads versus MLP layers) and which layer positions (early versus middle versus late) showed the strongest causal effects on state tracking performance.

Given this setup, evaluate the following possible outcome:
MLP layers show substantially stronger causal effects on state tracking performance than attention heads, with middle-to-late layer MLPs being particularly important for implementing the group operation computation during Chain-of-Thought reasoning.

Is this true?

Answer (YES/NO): YES